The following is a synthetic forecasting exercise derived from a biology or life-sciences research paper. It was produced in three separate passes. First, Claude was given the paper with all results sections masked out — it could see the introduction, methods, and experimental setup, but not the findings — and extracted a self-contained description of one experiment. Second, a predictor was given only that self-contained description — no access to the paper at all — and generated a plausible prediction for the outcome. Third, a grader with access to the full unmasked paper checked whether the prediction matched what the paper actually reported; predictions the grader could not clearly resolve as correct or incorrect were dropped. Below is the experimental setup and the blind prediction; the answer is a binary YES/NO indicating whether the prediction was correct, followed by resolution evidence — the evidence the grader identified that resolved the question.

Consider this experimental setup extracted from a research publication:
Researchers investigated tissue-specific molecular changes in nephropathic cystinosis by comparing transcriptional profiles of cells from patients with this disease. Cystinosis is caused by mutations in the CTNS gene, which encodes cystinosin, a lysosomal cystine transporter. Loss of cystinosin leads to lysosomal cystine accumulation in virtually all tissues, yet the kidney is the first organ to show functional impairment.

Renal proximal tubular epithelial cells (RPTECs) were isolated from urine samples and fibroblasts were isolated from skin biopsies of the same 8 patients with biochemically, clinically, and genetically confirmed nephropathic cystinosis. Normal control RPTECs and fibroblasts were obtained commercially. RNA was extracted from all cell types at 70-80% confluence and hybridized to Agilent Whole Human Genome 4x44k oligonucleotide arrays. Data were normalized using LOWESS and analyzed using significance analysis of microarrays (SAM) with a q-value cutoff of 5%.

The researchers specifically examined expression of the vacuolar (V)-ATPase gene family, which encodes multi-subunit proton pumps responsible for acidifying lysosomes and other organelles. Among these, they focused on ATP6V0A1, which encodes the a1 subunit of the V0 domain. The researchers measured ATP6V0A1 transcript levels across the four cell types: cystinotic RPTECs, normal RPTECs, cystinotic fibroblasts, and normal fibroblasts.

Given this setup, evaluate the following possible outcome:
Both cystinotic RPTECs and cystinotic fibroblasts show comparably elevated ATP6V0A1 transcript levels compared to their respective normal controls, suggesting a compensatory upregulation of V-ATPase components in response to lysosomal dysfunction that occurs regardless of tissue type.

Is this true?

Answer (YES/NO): NO